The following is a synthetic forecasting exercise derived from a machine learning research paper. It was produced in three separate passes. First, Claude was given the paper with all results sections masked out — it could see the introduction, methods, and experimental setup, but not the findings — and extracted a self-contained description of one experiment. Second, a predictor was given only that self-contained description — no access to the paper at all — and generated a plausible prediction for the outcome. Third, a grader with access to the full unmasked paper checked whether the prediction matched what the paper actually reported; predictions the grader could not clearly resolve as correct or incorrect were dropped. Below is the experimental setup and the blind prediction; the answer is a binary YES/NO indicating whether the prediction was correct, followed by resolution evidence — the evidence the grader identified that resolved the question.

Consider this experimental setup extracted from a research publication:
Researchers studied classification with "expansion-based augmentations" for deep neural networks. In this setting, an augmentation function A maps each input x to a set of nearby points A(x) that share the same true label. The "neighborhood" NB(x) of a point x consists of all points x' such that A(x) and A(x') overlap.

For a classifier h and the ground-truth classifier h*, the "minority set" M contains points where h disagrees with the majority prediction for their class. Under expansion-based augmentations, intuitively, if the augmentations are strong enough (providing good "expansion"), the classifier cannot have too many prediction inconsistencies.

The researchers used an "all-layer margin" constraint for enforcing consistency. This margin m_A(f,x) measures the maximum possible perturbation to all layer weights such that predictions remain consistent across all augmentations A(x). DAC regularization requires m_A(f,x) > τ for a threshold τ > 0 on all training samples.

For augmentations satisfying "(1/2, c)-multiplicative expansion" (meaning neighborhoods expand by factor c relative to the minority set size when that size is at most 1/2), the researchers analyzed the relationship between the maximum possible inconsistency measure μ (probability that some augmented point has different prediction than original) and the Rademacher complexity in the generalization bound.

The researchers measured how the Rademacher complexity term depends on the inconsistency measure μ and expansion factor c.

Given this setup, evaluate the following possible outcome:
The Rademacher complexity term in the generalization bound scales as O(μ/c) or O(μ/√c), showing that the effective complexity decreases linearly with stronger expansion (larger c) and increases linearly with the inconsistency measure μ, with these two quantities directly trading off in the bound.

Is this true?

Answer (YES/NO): NO